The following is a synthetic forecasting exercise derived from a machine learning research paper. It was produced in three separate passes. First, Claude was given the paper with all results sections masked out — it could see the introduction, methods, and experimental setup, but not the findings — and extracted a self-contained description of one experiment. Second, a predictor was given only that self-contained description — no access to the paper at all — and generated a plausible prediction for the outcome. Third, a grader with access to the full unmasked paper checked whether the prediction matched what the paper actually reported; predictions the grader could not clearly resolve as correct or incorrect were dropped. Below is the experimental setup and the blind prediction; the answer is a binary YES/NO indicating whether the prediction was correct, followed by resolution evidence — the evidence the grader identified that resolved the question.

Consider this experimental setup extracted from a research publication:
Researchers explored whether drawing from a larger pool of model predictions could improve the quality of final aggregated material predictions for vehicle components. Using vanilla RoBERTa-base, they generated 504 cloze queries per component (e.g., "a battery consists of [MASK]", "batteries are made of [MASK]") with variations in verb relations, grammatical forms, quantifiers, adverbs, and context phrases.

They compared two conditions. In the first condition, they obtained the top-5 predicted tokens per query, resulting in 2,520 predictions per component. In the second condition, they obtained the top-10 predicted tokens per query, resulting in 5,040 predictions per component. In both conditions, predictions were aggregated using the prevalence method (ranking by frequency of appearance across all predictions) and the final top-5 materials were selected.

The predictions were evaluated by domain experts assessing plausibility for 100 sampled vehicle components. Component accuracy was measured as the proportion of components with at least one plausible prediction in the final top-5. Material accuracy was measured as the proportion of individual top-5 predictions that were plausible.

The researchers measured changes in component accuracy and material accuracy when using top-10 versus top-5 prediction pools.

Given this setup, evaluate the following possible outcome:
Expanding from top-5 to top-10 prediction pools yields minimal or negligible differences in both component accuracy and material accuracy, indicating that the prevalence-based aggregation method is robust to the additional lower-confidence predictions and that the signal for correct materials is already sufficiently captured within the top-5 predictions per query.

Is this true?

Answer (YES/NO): NO